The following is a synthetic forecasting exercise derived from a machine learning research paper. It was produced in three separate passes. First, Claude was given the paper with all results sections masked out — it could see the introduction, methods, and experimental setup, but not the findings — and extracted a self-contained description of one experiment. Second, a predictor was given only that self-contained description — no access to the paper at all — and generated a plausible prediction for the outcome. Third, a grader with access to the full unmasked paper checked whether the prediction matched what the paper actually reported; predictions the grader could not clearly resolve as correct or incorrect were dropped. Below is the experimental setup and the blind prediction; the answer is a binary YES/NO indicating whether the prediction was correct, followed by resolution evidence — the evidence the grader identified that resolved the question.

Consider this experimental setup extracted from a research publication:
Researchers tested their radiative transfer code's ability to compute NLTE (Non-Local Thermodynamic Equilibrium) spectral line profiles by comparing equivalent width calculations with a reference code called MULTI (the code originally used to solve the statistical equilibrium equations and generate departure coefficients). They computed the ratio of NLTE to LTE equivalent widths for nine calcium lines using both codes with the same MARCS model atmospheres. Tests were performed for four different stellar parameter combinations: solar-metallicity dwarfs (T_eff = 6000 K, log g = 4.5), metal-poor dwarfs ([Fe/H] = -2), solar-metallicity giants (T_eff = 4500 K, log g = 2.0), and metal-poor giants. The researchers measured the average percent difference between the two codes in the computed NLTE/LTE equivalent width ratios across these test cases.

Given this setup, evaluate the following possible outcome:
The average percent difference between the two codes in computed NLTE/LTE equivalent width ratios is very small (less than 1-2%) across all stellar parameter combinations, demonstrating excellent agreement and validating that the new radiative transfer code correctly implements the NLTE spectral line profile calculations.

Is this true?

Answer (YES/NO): YES